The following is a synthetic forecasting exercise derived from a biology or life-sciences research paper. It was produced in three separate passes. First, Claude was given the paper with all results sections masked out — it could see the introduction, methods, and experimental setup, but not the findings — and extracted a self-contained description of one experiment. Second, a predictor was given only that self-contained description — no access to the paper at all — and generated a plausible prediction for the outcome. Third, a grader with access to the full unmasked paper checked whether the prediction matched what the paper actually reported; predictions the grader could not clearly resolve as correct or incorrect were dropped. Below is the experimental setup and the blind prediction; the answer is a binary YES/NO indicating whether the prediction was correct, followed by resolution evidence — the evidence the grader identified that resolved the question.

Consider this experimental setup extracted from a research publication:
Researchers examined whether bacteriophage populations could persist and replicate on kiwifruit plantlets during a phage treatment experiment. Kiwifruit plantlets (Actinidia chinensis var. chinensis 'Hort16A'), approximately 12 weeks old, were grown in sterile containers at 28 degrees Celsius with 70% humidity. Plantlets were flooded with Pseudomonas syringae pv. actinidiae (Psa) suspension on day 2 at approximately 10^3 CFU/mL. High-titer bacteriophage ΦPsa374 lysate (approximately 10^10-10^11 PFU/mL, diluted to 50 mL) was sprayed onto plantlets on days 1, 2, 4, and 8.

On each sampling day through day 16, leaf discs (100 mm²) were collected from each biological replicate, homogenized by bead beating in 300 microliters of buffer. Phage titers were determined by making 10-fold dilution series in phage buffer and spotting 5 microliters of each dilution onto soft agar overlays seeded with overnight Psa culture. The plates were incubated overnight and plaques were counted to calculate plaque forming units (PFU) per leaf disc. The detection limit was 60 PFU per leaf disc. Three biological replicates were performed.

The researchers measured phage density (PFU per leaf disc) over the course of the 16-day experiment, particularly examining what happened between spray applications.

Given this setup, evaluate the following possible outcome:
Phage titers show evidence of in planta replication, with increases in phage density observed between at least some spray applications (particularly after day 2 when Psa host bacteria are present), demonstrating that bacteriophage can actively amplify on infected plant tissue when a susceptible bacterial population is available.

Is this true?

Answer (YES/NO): NO